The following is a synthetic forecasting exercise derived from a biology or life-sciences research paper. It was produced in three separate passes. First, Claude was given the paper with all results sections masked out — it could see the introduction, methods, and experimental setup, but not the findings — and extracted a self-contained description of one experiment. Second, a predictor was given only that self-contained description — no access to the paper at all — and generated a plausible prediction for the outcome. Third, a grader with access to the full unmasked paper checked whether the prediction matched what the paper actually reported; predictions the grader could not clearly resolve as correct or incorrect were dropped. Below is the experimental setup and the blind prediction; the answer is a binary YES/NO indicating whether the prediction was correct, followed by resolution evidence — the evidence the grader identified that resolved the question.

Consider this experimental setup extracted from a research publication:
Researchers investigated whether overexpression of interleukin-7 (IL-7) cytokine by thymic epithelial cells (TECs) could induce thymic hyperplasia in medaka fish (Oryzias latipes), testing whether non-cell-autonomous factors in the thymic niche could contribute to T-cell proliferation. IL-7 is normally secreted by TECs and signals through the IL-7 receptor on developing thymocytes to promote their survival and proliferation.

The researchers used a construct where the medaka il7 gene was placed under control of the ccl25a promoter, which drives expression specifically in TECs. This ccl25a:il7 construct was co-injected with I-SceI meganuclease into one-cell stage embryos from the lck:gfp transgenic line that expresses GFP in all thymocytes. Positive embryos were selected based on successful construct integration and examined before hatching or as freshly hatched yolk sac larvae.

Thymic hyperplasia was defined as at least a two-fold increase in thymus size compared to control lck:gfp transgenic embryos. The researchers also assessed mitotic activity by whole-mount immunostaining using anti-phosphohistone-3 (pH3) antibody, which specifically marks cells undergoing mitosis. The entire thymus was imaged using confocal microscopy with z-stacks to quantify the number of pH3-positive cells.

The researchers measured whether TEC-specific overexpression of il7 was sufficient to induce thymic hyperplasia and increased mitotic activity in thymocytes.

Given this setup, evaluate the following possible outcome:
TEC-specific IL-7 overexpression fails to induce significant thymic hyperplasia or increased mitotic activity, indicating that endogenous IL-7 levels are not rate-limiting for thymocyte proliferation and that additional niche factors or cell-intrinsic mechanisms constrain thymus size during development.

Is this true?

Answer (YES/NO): NO